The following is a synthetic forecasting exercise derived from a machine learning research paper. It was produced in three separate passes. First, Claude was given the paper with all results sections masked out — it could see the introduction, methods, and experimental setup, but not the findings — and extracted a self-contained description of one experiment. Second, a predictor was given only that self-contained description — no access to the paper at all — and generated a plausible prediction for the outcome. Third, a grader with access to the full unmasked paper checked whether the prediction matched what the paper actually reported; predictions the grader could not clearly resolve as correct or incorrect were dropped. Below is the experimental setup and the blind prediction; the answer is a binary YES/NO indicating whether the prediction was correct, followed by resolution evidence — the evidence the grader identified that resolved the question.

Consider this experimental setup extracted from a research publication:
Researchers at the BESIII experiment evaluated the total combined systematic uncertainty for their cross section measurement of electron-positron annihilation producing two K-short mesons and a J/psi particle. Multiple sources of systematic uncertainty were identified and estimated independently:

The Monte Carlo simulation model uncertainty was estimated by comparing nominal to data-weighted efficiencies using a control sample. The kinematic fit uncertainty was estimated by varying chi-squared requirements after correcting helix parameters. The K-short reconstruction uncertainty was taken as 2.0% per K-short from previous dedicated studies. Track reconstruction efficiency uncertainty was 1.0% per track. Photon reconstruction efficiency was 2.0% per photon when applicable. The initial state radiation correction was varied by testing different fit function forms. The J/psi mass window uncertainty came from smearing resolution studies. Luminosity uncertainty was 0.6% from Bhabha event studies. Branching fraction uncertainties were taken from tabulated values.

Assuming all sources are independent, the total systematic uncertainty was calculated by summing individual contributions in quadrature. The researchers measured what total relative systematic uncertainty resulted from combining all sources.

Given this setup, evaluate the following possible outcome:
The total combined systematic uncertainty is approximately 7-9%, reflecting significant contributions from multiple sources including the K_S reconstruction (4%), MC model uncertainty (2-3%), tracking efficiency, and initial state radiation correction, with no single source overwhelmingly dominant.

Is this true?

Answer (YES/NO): NO